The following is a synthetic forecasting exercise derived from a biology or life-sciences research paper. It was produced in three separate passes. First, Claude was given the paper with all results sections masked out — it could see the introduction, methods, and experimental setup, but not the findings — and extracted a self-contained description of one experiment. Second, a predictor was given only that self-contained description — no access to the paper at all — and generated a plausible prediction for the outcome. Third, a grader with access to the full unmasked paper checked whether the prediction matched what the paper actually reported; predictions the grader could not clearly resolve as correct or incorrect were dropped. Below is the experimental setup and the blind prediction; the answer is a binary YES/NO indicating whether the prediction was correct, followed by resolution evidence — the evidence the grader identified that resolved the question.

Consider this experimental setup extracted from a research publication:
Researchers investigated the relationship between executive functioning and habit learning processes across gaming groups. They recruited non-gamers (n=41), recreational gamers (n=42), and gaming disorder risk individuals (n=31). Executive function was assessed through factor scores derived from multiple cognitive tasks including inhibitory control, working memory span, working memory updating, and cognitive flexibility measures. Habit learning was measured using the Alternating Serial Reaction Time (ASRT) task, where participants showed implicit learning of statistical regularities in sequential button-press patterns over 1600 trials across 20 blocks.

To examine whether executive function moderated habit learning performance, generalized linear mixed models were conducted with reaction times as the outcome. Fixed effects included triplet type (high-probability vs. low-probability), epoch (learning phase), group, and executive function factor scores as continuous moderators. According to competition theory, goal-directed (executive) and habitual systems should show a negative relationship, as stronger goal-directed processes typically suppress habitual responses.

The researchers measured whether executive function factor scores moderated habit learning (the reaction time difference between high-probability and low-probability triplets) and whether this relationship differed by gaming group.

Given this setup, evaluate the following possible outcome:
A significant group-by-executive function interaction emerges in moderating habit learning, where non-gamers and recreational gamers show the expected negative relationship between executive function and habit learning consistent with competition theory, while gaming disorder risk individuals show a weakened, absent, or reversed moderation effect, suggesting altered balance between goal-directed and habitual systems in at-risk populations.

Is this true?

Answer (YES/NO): NO